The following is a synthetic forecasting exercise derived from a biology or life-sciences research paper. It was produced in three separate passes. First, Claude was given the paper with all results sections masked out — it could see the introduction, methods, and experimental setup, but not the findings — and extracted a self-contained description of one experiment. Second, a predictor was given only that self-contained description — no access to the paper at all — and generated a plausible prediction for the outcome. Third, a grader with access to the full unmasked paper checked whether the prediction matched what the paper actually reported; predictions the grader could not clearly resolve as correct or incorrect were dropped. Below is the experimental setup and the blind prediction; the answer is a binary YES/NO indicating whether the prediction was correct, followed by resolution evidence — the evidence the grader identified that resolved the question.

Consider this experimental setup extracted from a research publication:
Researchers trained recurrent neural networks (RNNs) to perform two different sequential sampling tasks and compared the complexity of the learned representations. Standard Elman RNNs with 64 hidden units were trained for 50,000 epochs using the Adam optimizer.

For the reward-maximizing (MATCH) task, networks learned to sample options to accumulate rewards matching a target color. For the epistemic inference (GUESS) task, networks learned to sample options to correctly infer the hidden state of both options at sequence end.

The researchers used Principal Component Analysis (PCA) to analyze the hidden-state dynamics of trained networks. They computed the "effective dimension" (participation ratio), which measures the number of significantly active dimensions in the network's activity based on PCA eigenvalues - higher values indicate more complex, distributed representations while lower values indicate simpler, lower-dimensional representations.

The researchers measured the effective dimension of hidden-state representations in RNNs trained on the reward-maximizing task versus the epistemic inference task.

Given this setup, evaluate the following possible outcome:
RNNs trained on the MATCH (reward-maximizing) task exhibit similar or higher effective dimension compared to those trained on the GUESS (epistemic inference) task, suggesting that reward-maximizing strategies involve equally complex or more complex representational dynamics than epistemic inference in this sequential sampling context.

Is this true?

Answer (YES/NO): NO